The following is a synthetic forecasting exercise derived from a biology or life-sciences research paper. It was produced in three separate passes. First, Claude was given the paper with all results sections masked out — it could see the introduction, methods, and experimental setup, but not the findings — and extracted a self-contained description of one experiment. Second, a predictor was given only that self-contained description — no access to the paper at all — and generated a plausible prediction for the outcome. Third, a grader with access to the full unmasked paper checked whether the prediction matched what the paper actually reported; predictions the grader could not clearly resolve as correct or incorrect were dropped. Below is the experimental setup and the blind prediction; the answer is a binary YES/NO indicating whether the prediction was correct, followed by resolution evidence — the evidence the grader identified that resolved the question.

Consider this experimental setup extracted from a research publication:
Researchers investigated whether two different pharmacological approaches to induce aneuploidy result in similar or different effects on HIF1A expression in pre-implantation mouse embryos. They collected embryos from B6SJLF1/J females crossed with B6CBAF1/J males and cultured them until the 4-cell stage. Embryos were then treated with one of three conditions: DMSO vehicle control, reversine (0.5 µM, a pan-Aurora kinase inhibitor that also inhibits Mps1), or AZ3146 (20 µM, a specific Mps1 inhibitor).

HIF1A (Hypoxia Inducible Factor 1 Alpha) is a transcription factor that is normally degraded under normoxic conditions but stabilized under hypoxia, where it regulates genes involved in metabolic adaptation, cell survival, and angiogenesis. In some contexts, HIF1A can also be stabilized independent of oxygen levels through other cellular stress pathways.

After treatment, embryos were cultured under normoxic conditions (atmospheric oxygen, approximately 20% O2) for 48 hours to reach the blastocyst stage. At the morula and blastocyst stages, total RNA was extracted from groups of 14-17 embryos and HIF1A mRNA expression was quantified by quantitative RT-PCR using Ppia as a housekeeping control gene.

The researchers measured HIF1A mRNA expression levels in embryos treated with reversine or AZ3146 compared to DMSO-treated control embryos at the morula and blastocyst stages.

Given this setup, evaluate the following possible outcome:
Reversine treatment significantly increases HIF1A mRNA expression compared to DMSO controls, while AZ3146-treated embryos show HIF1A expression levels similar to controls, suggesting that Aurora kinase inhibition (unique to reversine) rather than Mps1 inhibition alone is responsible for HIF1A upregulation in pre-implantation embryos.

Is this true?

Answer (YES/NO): NO